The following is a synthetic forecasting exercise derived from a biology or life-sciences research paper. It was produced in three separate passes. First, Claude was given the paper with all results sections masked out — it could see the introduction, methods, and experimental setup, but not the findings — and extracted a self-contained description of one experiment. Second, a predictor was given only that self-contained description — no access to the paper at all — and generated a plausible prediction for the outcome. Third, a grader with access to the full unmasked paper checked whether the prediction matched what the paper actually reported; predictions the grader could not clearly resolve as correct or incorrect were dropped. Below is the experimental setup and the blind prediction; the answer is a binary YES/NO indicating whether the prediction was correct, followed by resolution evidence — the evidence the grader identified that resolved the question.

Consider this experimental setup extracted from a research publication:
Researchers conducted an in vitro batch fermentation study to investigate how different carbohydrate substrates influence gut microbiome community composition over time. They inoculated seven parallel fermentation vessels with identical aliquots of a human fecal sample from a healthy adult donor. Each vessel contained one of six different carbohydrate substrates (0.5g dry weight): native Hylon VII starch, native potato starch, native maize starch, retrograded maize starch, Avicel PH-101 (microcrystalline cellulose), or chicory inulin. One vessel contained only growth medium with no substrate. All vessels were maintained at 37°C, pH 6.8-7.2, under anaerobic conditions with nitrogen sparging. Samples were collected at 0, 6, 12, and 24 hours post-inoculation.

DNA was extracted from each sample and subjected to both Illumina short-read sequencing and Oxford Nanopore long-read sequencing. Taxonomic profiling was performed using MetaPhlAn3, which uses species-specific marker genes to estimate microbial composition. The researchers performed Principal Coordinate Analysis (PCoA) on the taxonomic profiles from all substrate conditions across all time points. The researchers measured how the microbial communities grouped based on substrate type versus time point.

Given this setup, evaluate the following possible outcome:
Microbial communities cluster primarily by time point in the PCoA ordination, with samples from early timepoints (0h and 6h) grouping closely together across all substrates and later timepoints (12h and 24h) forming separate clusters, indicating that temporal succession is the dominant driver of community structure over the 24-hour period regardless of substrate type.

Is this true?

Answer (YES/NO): NO